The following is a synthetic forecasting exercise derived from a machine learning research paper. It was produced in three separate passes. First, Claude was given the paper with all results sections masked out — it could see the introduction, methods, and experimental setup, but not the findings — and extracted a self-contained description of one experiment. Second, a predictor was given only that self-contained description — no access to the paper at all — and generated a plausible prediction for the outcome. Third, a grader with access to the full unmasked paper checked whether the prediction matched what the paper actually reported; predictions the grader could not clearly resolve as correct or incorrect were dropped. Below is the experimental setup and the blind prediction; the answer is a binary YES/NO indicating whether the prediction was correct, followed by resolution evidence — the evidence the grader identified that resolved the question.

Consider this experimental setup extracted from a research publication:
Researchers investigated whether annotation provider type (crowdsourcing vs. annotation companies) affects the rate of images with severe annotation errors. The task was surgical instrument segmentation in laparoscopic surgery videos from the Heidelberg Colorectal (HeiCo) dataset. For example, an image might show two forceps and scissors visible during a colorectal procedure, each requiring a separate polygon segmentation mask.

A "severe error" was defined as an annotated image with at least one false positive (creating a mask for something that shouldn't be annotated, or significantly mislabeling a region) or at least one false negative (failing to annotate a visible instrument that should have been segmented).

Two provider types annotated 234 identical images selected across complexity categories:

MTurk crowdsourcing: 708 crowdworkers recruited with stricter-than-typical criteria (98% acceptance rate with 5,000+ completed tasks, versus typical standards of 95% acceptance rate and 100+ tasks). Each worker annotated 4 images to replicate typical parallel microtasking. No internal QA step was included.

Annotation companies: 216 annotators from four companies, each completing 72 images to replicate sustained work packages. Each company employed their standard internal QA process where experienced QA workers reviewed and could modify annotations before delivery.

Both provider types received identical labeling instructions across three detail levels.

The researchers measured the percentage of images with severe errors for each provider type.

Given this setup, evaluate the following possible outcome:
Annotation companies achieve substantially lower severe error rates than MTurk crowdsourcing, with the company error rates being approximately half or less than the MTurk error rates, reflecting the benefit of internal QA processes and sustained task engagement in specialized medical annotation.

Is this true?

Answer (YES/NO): NO